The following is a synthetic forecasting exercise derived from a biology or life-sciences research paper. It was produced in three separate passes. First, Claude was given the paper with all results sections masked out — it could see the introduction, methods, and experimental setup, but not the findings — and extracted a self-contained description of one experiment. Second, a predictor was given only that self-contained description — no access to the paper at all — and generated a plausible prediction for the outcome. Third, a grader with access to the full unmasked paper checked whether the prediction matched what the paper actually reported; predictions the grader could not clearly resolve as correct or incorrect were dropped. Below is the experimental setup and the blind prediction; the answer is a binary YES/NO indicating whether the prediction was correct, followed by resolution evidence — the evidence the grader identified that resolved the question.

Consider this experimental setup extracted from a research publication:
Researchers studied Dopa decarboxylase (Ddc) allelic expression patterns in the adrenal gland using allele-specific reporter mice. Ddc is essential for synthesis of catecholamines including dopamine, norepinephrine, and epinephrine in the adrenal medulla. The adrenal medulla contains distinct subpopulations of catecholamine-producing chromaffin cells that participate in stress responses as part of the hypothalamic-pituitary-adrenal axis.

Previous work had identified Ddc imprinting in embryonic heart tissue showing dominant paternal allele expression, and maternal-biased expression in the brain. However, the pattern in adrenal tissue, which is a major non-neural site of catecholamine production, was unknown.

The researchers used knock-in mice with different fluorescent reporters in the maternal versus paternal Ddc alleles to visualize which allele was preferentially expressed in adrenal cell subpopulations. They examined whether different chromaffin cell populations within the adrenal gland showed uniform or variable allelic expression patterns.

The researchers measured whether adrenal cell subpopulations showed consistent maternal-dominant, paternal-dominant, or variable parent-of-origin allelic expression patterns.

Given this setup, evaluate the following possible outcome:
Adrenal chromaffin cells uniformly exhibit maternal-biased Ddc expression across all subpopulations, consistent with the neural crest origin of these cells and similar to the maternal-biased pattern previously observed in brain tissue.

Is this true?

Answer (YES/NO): NO